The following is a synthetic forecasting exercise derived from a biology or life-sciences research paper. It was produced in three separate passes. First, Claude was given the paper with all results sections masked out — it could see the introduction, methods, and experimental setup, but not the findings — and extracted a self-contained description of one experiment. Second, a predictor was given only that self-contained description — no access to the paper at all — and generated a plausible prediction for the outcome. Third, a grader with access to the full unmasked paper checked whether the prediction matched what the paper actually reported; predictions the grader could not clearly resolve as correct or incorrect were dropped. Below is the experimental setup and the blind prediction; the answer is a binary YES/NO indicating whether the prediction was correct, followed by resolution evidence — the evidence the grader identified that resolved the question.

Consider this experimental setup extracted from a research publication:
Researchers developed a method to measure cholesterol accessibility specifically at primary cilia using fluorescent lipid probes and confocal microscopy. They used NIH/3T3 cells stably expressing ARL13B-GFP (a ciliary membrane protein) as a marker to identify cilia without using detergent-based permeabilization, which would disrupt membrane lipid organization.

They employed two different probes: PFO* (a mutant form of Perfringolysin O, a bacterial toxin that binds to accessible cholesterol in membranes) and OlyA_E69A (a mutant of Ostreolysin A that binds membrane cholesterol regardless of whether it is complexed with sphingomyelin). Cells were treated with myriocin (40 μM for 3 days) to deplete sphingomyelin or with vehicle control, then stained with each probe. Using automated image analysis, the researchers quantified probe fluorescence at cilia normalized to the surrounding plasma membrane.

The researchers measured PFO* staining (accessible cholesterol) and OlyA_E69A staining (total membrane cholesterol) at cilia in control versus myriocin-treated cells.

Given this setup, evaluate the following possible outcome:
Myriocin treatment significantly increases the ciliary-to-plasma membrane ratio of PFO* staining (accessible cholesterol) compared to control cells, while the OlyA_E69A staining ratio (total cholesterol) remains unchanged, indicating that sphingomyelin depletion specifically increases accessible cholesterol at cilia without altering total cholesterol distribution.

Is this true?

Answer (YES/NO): NO